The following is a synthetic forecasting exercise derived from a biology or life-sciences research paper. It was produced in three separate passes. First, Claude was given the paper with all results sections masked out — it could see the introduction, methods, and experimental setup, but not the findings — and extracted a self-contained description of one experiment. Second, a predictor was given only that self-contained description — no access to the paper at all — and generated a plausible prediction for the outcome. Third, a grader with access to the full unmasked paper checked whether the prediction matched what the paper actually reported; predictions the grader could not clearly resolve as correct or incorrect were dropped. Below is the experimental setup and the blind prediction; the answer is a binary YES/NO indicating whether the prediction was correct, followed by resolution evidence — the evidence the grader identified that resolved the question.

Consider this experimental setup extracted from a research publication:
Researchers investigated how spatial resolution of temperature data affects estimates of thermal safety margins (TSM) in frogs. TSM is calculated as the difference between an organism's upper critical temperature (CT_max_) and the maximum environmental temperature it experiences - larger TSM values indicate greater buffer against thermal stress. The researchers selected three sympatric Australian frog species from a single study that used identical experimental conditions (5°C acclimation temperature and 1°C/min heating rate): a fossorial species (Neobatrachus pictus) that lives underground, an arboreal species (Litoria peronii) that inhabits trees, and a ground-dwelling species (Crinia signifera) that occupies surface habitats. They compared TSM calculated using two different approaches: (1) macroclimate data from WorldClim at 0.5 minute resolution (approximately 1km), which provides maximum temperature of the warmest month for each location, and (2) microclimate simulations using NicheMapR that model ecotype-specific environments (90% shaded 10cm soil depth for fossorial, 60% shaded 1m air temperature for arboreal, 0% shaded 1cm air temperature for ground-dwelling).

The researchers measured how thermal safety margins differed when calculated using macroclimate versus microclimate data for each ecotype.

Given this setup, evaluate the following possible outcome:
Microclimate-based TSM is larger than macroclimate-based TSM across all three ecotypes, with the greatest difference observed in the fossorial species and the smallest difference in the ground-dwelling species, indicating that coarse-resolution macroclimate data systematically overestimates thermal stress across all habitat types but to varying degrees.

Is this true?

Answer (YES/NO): NO